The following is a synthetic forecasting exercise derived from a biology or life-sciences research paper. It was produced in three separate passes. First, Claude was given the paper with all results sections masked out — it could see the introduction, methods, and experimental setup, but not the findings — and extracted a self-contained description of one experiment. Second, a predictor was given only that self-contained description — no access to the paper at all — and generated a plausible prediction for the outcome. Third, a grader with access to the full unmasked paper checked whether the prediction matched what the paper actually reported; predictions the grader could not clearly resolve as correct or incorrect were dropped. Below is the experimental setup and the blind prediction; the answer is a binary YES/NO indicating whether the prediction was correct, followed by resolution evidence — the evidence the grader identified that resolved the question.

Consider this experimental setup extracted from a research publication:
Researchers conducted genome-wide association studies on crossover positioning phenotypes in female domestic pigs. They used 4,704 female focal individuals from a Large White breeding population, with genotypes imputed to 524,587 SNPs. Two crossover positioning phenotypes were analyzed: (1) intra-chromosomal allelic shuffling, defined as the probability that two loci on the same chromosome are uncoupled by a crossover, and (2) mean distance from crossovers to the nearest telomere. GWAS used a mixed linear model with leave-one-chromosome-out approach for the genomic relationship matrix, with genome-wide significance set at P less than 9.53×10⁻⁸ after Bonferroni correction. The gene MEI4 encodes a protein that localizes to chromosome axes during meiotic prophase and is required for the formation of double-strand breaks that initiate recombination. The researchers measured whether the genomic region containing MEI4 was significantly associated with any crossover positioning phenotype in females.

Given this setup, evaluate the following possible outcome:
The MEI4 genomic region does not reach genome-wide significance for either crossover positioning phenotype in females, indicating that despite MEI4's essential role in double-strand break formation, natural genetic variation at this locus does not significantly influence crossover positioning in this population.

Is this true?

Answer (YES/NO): NO